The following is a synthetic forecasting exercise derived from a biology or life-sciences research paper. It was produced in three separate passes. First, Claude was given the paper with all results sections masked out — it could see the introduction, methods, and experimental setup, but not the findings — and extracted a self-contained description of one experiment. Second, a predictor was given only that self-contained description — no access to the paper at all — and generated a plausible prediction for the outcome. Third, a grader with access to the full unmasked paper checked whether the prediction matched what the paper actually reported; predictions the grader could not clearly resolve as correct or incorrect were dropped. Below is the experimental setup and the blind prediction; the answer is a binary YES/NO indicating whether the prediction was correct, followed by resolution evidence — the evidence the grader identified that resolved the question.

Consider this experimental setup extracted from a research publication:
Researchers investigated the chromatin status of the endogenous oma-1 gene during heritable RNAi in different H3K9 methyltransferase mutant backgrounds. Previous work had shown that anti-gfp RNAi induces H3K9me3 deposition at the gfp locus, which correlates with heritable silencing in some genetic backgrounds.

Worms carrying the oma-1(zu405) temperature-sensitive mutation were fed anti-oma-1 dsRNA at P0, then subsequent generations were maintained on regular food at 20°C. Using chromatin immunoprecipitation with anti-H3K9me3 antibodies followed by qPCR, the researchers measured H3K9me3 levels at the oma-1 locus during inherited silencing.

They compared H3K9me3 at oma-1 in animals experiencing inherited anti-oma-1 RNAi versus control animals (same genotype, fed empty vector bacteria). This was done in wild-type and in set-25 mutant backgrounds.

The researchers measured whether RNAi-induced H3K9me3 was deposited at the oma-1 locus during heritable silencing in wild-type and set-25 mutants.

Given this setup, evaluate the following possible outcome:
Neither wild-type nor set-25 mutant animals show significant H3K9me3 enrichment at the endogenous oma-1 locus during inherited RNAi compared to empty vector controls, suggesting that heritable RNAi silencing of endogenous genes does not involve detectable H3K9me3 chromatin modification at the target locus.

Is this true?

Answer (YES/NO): NO